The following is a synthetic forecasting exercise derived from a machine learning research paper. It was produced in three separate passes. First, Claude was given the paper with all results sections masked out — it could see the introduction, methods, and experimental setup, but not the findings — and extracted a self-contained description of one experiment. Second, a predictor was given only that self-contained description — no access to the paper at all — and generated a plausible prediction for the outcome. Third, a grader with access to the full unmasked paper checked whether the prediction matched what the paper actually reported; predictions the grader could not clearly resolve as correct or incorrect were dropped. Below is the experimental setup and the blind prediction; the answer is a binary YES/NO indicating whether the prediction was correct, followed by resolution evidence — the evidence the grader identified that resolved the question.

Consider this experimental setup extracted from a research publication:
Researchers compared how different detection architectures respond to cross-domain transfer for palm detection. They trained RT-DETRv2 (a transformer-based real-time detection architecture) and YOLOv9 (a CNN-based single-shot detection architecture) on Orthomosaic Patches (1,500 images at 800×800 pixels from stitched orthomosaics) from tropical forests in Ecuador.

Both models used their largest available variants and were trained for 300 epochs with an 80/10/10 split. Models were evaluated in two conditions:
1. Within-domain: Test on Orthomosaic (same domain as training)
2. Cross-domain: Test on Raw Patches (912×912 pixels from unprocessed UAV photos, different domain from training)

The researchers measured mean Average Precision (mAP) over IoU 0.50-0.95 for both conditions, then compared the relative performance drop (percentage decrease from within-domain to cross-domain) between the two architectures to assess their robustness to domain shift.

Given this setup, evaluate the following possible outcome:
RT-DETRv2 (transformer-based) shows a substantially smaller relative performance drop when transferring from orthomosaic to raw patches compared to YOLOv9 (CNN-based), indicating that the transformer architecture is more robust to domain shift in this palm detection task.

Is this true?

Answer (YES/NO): NO